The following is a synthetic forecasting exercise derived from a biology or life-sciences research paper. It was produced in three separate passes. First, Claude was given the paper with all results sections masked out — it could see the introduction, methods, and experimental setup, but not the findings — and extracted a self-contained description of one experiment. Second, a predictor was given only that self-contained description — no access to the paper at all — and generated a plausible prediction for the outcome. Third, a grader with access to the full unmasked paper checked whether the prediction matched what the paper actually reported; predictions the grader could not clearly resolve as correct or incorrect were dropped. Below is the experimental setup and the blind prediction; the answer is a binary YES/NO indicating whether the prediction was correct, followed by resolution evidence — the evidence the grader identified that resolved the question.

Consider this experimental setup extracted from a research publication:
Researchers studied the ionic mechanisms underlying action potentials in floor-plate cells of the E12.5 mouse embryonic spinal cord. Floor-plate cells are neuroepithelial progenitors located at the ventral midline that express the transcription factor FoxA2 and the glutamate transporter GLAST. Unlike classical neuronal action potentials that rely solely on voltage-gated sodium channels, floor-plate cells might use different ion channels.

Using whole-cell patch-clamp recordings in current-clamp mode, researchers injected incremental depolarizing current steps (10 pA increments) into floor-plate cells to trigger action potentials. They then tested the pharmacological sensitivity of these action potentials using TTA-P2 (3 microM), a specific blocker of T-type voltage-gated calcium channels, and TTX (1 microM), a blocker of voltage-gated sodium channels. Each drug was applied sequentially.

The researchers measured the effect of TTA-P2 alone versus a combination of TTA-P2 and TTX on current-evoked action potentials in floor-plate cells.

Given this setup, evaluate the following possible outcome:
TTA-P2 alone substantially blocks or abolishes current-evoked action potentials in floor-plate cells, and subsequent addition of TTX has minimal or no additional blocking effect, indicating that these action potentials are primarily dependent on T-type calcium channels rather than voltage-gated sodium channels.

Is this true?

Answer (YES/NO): NO